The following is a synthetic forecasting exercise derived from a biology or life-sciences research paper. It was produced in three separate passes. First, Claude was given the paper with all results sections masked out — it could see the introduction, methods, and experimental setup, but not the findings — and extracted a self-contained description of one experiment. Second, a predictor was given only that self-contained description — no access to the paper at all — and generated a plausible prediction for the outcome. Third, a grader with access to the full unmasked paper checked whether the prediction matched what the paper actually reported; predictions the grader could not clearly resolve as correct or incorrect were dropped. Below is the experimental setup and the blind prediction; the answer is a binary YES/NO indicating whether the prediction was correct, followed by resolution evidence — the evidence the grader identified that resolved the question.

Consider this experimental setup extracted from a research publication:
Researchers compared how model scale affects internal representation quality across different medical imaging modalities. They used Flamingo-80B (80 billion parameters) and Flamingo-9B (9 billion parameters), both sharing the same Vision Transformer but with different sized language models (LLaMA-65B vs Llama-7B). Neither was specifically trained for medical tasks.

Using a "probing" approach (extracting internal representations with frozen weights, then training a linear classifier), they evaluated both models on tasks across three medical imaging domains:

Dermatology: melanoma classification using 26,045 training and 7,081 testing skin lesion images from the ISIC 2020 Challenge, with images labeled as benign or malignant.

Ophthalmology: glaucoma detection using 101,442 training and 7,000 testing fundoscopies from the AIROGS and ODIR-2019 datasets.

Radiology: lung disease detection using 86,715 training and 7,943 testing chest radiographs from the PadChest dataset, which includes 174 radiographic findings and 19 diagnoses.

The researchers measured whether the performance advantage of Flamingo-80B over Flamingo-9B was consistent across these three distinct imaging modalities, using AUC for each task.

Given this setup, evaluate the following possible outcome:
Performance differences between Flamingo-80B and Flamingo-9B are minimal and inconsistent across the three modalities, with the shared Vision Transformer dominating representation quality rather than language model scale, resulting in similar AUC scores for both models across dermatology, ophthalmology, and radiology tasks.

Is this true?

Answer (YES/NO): NO